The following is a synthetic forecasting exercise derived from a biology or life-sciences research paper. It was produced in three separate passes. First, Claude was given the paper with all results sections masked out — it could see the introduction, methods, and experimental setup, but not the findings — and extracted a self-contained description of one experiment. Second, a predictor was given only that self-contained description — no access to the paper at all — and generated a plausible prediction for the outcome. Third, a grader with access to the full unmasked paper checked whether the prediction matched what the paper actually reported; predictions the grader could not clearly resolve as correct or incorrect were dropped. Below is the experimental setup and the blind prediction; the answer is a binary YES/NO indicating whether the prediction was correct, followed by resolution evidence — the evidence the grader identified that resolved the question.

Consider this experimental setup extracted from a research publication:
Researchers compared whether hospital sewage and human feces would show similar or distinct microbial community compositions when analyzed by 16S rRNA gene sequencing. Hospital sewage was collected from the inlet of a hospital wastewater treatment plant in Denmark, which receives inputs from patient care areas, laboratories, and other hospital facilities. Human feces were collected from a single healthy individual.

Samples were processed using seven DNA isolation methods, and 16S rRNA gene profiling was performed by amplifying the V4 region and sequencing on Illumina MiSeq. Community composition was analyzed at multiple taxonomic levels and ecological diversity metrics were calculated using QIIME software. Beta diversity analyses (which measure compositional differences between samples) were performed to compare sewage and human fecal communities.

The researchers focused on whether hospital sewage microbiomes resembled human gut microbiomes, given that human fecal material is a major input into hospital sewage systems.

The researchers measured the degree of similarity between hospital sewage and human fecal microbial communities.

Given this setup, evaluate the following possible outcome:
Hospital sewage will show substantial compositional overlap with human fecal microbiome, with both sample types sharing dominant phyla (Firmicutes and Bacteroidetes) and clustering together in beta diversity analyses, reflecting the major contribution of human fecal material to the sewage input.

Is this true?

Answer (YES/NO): NO